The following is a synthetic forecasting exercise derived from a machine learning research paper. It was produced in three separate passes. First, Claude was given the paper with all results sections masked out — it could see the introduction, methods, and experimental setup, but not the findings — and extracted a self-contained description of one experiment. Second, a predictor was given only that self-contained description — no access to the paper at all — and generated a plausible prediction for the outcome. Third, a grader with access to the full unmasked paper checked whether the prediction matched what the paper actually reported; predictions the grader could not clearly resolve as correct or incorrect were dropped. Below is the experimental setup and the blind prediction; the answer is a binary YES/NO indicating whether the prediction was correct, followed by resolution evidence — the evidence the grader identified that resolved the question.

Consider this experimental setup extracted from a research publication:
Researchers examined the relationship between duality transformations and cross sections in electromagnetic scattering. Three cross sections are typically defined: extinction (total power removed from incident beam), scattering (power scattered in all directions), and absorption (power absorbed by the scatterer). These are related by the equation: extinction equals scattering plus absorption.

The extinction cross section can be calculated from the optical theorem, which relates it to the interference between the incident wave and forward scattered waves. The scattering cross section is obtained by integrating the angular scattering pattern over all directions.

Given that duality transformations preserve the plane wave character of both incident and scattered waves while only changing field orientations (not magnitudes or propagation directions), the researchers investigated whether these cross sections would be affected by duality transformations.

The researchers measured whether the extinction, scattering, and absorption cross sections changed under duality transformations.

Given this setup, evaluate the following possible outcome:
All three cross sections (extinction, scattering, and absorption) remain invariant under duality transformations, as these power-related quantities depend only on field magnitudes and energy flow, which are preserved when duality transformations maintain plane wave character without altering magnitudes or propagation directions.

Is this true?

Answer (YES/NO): YES